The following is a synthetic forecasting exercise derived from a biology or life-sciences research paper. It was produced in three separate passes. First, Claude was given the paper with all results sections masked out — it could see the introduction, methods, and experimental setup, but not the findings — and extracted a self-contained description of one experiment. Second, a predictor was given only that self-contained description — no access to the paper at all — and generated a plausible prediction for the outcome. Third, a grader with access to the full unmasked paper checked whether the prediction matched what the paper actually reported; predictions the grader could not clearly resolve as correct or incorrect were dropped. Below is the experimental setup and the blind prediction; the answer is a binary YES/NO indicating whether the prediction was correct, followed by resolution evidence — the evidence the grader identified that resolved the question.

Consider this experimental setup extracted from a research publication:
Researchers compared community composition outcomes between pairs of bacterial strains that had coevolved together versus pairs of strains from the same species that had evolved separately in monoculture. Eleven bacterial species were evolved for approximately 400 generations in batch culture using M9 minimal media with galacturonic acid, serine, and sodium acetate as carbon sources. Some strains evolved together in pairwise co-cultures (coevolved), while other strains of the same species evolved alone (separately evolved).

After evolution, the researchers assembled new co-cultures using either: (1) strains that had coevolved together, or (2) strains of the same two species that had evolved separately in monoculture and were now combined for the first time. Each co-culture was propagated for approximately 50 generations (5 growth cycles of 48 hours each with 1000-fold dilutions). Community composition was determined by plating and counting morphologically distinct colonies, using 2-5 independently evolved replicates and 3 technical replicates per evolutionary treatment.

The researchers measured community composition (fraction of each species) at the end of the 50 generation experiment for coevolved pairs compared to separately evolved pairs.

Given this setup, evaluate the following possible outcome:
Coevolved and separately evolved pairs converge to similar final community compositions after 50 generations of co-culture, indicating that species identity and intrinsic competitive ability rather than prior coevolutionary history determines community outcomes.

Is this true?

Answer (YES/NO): YES